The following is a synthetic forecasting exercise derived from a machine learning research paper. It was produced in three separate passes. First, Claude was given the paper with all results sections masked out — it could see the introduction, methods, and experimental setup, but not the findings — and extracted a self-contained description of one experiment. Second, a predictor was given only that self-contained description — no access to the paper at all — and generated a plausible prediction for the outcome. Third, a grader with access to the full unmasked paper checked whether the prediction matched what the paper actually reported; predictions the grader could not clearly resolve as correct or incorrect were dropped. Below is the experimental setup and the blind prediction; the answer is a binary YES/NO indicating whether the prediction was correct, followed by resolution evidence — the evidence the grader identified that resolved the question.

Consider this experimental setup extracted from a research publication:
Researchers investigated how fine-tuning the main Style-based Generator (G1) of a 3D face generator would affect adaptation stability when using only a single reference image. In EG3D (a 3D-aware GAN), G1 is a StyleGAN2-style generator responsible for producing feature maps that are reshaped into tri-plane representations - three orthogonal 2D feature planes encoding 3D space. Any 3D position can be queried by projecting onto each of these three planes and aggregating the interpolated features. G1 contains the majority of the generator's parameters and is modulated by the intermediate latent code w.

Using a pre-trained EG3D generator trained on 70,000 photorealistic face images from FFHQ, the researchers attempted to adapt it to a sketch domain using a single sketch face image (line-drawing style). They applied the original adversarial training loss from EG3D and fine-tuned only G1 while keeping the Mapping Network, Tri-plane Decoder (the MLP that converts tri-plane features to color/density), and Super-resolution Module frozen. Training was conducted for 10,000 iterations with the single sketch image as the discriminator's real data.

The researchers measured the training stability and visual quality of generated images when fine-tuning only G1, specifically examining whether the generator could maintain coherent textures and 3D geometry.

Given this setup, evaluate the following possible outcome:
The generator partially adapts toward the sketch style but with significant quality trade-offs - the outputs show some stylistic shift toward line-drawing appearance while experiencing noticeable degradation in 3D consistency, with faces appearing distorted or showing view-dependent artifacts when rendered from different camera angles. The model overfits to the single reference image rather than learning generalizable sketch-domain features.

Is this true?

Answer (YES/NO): NO